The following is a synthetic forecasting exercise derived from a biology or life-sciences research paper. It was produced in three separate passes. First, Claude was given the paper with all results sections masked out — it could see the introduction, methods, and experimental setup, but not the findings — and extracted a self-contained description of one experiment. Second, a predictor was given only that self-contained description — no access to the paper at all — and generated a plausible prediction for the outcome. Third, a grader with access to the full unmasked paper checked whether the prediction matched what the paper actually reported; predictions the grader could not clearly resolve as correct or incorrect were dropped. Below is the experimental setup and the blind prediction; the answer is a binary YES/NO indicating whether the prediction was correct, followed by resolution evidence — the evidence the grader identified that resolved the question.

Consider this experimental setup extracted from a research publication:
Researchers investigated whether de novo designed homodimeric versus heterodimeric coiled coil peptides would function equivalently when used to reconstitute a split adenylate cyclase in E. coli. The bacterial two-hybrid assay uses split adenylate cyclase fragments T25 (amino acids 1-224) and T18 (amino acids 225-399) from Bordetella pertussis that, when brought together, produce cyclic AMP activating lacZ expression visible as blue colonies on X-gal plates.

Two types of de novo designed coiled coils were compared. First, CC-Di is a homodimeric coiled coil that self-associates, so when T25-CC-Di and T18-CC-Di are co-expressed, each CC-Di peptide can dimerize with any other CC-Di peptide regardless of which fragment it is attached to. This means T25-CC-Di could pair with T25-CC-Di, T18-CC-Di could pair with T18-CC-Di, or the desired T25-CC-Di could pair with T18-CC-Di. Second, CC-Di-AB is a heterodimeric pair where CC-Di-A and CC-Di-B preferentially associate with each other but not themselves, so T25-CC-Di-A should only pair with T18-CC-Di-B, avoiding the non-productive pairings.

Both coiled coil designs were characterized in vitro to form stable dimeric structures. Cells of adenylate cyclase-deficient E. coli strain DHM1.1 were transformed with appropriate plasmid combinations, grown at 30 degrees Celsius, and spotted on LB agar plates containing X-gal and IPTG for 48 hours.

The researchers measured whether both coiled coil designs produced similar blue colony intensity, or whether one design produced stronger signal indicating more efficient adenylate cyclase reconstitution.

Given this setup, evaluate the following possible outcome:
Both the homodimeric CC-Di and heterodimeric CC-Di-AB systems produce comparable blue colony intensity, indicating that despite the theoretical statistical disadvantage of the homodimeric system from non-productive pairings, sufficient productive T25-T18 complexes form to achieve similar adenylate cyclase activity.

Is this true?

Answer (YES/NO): YES